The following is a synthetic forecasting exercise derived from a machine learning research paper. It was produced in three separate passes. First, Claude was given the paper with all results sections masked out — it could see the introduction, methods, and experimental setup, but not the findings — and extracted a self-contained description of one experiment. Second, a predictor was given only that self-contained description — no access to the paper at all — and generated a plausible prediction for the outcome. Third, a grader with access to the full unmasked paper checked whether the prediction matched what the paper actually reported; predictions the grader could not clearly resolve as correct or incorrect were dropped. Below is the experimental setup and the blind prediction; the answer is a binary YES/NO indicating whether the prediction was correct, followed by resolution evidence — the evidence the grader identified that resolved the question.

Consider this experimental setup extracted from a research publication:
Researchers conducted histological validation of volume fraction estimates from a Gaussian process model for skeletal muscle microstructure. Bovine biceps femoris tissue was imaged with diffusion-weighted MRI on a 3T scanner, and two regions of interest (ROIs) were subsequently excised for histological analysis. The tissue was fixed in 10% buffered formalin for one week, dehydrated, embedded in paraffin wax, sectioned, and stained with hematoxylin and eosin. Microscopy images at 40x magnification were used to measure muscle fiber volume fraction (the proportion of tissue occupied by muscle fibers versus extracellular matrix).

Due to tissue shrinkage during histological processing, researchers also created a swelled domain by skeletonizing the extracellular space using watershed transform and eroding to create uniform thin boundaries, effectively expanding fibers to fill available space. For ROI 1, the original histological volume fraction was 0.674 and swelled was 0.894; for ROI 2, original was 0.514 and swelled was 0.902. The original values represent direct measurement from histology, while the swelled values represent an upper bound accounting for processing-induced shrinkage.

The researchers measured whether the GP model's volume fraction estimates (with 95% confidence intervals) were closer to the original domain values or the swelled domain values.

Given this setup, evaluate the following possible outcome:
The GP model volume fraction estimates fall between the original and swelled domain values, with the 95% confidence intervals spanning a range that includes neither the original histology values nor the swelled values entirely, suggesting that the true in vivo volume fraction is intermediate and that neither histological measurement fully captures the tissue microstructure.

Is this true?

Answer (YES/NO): NO